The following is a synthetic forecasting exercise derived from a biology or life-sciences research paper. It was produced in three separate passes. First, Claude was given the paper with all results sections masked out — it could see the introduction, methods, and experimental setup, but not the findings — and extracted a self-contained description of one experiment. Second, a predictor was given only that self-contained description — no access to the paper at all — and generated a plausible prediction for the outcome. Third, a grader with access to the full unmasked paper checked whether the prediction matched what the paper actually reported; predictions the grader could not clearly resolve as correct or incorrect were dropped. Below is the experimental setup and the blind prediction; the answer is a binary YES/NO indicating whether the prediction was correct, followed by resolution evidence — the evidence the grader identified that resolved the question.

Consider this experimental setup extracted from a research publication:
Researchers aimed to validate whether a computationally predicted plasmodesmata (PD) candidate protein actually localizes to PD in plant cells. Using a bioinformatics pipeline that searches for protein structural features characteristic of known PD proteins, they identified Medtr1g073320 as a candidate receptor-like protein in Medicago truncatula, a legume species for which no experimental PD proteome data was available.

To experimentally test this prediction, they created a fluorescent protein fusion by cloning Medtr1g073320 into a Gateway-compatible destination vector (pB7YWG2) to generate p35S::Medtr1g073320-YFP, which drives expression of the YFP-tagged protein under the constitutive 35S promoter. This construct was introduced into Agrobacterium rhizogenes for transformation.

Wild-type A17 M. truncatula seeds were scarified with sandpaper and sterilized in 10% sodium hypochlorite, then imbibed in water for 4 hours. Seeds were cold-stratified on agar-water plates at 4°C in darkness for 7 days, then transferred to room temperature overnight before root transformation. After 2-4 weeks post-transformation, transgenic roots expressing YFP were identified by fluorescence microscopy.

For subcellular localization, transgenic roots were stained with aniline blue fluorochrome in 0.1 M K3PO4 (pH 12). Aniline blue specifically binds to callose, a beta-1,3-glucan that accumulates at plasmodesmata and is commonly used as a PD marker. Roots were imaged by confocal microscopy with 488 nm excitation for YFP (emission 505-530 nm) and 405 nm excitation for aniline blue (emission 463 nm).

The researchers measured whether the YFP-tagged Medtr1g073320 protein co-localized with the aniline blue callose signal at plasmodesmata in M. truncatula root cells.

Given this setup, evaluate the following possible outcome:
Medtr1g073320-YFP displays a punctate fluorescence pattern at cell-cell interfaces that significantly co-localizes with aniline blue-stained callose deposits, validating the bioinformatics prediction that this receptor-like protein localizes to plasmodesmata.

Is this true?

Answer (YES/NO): YES